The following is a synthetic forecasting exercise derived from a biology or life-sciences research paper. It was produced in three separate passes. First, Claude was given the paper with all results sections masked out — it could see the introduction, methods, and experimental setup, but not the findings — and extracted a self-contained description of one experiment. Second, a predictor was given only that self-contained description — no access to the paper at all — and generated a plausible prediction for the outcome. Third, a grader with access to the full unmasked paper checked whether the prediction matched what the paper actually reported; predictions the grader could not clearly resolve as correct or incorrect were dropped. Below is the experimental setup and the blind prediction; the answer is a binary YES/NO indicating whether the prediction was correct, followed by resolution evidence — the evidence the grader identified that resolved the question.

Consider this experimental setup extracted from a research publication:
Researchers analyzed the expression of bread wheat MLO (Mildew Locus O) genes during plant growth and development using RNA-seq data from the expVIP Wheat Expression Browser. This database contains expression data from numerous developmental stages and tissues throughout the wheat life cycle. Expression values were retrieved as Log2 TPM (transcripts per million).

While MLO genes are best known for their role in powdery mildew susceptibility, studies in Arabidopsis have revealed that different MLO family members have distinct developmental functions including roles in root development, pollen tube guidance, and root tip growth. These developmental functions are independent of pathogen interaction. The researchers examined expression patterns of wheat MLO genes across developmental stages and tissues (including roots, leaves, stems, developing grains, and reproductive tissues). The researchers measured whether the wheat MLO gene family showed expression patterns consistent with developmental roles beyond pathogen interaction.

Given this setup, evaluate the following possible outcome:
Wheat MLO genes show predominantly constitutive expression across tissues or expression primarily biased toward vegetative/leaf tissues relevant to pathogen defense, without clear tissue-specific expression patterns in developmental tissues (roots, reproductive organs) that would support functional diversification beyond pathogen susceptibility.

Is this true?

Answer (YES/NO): NO